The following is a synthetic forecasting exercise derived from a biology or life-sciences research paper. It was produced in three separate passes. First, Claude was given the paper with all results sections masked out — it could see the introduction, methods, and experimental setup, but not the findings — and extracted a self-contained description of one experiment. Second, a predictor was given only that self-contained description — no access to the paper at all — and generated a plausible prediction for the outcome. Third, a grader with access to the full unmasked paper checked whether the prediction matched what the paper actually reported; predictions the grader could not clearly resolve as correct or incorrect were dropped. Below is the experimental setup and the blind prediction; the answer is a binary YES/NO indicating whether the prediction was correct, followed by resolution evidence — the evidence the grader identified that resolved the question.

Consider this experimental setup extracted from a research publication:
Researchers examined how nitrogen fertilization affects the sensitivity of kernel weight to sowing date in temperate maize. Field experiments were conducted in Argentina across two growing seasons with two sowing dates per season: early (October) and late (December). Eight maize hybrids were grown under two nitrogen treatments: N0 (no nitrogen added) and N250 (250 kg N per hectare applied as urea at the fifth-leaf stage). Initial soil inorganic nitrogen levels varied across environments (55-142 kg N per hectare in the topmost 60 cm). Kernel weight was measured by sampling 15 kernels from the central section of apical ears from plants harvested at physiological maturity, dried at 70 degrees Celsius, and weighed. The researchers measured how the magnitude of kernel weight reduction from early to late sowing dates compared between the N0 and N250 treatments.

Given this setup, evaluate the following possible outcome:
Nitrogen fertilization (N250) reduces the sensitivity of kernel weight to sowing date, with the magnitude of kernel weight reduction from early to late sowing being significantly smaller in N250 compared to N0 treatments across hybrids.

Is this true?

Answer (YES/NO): NO